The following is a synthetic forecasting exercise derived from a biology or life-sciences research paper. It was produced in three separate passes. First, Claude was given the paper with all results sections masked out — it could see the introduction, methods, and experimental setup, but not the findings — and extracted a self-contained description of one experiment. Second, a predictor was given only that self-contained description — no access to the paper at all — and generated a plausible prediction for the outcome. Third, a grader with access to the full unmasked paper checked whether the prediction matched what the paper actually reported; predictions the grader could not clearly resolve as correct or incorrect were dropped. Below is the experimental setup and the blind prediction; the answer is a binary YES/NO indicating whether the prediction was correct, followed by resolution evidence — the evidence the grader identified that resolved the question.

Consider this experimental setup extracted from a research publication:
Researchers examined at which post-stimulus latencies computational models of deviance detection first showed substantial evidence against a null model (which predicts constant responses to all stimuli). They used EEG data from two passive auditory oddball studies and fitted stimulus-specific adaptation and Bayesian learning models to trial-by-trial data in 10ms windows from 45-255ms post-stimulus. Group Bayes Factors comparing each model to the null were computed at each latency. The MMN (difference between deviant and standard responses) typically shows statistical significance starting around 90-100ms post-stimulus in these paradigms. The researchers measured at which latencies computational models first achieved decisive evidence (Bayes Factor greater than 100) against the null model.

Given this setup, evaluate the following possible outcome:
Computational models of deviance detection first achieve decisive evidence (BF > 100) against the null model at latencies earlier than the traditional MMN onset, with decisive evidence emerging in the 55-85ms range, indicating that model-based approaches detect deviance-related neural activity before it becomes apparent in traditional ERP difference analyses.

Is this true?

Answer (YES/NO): NO